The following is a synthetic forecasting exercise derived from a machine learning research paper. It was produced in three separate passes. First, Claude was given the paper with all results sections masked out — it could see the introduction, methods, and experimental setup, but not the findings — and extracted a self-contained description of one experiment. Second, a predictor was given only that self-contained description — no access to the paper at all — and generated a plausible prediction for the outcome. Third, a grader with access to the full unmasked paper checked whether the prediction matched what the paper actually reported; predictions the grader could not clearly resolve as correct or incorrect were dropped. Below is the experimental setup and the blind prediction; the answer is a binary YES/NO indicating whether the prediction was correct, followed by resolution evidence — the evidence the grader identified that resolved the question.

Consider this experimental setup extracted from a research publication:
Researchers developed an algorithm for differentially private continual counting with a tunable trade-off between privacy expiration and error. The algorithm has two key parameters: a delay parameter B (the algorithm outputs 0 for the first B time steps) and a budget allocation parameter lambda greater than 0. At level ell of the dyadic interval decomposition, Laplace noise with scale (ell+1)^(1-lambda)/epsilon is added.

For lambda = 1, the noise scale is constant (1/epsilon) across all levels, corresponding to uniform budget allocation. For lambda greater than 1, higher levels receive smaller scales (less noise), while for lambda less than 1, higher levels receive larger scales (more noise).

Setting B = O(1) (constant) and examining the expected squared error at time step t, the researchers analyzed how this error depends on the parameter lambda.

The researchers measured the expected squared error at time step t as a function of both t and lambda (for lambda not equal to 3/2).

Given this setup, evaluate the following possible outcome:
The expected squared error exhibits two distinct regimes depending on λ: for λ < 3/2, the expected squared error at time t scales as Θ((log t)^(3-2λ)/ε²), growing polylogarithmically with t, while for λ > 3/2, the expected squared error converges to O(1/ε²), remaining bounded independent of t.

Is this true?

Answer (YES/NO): YES